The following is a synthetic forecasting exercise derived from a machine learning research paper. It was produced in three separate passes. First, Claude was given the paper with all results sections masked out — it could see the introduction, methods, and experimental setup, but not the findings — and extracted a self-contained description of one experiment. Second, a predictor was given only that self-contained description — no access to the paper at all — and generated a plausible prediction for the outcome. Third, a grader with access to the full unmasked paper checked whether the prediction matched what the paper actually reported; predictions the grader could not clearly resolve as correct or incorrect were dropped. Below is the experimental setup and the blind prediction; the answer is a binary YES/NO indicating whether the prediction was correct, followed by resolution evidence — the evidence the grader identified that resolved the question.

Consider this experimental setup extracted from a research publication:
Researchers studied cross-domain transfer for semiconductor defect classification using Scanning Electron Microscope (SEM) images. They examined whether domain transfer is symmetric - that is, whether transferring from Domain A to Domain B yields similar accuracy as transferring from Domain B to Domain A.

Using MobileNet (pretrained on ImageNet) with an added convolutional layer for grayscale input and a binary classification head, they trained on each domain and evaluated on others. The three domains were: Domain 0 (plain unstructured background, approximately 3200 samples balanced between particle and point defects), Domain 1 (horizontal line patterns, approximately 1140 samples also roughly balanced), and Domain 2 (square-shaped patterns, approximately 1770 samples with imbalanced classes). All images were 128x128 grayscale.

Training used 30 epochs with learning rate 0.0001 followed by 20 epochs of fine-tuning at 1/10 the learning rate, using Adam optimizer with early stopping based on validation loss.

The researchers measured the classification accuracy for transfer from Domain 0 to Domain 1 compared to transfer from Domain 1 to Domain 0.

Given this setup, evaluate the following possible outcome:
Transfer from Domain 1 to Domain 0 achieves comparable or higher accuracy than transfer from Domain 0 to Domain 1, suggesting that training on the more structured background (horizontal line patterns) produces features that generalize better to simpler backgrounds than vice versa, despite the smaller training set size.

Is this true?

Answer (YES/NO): NO